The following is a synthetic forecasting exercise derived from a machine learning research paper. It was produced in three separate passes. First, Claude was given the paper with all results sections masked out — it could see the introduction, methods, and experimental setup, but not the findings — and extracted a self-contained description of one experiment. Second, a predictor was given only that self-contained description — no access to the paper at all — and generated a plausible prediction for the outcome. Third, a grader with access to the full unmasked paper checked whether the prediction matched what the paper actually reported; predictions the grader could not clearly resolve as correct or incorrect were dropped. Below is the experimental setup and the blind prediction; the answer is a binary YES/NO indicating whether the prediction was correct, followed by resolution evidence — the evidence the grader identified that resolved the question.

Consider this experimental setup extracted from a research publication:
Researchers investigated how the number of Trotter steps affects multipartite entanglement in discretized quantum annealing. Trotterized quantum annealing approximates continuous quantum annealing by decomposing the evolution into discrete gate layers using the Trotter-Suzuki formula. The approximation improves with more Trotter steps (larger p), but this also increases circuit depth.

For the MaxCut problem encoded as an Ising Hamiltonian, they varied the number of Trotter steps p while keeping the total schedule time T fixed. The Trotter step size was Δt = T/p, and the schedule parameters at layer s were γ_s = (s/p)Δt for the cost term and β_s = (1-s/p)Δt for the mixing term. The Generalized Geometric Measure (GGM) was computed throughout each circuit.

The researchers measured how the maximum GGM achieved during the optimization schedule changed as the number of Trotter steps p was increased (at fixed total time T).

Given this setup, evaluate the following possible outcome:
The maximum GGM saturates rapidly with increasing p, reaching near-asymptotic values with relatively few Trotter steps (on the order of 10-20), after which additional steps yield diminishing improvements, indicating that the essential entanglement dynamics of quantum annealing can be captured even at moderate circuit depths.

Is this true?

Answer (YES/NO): NO